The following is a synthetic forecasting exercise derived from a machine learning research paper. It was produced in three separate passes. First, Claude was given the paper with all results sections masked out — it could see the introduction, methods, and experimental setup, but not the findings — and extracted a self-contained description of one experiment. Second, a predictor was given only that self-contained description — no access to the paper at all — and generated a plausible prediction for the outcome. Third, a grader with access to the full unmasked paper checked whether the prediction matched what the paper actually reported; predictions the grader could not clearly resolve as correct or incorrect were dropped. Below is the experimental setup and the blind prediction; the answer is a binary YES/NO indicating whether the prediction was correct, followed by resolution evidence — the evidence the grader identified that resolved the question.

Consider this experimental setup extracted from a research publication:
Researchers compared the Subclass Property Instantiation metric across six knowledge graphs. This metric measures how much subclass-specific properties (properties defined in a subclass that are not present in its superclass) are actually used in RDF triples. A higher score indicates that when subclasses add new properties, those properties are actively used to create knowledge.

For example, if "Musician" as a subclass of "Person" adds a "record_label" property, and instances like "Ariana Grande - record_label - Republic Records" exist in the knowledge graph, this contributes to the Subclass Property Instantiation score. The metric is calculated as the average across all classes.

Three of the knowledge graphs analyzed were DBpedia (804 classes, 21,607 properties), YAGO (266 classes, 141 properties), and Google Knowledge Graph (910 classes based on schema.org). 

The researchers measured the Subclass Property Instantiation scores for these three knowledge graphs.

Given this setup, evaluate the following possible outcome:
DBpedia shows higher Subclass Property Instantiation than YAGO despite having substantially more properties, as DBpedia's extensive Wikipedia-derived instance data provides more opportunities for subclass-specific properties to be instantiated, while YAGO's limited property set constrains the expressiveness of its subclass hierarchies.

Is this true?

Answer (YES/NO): YES